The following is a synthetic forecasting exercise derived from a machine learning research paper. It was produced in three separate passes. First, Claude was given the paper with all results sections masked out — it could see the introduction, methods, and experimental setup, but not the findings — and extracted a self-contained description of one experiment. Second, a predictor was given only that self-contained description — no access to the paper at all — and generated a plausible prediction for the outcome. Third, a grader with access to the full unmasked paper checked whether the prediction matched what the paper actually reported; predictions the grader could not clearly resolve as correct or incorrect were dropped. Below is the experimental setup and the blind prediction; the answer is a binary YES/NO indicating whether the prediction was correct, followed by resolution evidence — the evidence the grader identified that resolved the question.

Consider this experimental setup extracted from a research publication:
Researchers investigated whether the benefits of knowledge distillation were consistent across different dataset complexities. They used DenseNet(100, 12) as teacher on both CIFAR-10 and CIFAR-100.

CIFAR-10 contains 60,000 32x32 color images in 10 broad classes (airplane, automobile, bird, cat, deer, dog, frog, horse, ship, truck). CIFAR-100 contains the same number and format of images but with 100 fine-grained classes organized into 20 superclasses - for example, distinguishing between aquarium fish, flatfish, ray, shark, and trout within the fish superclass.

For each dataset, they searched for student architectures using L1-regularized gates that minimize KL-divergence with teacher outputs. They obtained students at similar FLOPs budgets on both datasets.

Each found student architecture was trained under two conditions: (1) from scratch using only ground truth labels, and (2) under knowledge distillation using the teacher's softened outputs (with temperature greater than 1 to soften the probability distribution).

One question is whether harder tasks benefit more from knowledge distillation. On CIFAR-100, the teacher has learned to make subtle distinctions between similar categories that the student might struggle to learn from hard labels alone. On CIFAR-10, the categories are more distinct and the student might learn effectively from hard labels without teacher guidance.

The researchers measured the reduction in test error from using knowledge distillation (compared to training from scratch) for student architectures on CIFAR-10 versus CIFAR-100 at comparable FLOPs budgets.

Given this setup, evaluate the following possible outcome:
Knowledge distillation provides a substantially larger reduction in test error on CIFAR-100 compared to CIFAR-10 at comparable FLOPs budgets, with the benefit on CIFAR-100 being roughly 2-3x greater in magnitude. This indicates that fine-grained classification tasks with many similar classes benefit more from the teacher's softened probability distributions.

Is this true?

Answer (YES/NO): YES